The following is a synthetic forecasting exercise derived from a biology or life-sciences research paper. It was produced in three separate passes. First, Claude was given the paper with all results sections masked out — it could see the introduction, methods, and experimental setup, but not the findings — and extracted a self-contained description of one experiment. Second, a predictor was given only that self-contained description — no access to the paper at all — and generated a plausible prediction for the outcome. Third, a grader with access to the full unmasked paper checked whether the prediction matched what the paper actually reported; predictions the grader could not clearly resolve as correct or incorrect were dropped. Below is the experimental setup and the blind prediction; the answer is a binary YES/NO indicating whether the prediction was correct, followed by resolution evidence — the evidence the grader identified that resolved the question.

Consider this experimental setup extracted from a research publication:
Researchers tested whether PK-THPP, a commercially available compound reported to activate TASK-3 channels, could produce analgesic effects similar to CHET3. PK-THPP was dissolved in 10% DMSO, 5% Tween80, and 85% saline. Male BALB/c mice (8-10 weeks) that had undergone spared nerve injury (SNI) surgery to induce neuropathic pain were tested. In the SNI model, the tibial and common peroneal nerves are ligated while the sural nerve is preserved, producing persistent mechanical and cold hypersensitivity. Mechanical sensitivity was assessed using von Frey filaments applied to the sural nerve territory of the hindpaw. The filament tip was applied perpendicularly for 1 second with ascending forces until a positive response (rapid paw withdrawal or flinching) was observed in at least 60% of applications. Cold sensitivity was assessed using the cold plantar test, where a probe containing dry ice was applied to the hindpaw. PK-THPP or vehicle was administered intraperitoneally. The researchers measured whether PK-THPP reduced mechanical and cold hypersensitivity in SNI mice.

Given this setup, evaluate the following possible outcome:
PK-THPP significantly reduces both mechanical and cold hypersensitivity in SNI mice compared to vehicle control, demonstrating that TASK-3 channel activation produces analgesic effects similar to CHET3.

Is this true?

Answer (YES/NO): NO